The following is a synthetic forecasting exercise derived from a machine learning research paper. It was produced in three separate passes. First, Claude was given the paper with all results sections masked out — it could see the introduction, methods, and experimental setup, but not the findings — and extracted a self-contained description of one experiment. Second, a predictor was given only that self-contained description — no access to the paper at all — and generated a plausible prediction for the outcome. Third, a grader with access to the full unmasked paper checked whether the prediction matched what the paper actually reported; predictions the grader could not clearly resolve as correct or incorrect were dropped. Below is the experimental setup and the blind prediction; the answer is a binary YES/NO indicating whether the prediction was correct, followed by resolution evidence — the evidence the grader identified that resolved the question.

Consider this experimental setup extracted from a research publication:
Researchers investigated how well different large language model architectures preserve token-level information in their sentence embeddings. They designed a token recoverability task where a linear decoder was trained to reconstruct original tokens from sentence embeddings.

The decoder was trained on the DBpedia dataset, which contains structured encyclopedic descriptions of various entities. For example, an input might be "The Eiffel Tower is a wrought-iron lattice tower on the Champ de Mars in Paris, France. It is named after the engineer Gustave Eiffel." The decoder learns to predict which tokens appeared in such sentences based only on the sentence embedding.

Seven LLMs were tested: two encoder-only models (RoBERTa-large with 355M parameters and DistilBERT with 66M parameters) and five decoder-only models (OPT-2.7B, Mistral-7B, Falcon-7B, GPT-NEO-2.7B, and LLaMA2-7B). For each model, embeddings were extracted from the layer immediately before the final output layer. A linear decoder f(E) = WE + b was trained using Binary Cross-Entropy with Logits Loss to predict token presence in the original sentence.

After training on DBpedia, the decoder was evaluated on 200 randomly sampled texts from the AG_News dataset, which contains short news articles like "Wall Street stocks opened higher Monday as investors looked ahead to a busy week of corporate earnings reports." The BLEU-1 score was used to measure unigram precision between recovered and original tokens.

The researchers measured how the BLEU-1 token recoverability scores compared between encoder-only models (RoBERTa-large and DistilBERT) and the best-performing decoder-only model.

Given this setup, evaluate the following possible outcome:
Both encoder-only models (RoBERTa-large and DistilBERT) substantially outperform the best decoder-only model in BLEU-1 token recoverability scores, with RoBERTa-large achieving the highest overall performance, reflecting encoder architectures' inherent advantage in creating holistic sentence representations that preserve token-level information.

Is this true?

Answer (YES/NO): NO